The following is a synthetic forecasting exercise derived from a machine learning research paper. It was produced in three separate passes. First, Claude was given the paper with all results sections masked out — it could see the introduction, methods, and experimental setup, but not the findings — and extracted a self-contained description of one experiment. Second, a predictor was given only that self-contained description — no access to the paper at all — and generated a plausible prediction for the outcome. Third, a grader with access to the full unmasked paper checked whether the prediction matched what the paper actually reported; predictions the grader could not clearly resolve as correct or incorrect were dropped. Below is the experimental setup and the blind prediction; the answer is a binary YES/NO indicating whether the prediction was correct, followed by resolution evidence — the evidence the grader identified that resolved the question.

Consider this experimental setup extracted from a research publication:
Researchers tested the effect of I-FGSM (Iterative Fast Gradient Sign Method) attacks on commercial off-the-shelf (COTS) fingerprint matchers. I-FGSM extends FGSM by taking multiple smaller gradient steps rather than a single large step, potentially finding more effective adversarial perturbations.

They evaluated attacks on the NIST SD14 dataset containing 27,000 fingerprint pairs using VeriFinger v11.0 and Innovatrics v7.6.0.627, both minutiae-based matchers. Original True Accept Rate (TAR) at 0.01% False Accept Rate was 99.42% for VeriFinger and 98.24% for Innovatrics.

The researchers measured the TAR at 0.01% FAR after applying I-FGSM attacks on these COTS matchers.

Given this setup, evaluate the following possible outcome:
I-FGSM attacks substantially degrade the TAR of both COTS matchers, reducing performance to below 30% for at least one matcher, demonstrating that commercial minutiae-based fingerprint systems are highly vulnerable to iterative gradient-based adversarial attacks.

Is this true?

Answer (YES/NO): NO